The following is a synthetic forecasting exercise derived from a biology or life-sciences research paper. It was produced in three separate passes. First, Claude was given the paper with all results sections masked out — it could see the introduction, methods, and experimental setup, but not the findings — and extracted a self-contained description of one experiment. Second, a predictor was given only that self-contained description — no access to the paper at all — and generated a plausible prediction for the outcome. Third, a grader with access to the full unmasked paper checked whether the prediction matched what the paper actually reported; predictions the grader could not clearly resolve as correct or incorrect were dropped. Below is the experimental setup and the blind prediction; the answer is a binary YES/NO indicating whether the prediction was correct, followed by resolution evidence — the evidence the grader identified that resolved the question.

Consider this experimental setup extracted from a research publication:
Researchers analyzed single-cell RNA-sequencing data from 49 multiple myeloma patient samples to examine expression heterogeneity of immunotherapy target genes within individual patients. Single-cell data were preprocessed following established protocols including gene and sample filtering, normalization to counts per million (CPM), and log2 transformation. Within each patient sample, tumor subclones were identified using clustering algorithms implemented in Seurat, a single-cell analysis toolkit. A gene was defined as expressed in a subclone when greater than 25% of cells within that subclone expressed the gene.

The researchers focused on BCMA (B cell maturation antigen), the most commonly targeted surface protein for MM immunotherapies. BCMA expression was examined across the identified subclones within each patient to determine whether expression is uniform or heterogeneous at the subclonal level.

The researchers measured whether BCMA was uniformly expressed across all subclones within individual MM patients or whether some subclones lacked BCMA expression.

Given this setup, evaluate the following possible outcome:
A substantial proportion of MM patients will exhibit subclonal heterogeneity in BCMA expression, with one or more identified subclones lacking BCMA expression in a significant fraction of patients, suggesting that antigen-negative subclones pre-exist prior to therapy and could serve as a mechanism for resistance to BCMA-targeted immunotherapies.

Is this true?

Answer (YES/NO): NO